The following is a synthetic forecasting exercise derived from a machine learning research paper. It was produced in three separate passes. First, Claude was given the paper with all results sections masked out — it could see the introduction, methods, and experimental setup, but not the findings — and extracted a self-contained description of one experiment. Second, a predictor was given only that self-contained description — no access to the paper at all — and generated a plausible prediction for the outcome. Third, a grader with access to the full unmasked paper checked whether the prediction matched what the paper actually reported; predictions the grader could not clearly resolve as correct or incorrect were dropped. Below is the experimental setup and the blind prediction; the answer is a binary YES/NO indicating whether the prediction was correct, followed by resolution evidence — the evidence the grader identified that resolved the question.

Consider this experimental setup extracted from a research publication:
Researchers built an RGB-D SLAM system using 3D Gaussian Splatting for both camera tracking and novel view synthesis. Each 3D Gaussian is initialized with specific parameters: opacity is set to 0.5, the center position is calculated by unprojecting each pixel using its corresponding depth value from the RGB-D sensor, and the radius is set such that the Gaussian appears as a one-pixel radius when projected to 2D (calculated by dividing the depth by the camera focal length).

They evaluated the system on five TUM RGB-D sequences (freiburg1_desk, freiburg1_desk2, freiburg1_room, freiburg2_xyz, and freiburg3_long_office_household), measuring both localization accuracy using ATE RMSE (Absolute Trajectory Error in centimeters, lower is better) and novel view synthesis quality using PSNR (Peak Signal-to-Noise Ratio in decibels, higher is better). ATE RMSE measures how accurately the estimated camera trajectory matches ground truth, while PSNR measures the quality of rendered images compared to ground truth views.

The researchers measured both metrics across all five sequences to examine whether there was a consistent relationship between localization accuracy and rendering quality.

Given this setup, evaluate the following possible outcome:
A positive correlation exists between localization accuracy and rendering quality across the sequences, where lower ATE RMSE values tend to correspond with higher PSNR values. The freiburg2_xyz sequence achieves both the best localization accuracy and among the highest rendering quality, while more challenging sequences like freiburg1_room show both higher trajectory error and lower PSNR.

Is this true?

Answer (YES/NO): YES